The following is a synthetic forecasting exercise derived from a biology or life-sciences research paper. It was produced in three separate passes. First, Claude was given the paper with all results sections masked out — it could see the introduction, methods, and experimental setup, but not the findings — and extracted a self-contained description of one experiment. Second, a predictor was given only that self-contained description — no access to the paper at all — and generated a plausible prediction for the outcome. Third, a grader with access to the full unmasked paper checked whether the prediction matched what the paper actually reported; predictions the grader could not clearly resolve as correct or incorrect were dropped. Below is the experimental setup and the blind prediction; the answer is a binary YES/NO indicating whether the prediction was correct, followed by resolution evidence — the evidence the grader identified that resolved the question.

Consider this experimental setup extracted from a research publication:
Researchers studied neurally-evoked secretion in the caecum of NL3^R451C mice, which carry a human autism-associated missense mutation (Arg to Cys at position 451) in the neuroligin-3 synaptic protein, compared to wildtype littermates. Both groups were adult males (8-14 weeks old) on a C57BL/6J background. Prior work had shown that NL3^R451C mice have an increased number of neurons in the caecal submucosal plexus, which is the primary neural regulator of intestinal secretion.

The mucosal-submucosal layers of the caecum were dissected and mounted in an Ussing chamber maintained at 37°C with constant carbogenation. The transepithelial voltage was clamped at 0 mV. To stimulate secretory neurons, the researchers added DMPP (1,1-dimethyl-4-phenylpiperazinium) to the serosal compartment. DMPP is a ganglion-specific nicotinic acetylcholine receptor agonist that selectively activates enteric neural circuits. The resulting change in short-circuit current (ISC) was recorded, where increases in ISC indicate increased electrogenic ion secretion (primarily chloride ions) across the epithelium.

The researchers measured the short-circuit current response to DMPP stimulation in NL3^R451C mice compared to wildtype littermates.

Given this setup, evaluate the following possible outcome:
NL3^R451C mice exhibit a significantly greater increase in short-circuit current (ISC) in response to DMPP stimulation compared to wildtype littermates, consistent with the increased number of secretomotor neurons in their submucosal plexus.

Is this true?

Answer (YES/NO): NO